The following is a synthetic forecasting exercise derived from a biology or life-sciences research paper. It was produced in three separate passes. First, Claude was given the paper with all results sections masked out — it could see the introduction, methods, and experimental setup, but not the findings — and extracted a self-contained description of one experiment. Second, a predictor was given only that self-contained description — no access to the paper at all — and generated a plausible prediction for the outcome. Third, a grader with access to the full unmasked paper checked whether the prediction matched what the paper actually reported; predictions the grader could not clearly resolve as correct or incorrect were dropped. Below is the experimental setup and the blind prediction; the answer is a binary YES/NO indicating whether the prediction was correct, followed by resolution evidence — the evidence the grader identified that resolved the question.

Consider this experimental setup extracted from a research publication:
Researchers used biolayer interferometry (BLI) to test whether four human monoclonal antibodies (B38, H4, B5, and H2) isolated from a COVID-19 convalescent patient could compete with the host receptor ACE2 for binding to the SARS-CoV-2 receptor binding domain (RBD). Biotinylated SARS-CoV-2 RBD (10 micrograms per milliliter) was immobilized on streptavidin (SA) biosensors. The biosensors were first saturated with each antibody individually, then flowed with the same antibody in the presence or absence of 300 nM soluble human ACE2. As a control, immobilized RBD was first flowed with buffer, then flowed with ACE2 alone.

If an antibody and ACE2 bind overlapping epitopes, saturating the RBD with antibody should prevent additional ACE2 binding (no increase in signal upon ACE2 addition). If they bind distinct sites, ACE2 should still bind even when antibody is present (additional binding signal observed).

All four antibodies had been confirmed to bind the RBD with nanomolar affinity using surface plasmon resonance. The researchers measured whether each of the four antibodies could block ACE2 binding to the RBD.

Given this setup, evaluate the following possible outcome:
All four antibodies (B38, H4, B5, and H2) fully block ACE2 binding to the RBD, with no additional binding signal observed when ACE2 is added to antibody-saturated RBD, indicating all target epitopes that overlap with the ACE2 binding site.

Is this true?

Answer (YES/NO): NO